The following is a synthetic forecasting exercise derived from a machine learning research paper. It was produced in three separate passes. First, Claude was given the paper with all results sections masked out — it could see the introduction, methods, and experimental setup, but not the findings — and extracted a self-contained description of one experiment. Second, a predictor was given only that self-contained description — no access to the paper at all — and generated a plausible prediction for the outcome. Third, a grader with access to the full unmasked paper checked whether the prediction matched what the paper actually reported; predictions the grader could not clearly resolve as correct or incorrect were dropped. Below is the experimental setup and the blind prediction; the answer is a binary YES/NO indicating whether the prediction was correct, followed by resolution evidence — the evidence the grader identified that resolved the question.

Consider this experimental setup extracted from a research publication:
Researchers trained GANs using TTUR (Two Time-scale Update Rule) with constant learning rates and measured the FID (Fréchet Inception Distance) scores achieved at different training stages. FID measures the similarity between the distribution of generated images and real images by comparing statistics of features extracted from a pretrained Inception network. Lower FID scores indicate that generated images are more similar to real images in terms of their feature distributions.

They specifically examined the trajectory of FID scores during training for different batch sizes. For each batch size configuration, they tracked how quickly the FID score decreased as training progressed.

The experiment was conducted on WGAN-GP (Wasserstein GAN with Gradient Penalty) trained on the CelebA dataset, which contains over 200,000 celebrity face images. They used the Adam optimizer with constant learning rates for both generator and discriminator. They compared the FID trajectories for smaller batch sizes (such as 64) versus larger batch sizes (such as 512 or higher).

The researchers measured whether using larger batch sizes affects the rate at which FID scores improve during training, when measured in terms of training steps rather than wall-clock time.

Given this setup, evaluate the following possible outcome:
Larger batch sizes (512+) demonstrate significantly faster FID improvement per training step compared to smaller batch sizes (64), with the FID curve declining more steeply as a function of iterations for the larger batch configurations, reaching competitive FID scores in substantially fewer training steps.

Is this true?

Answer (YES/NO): YES